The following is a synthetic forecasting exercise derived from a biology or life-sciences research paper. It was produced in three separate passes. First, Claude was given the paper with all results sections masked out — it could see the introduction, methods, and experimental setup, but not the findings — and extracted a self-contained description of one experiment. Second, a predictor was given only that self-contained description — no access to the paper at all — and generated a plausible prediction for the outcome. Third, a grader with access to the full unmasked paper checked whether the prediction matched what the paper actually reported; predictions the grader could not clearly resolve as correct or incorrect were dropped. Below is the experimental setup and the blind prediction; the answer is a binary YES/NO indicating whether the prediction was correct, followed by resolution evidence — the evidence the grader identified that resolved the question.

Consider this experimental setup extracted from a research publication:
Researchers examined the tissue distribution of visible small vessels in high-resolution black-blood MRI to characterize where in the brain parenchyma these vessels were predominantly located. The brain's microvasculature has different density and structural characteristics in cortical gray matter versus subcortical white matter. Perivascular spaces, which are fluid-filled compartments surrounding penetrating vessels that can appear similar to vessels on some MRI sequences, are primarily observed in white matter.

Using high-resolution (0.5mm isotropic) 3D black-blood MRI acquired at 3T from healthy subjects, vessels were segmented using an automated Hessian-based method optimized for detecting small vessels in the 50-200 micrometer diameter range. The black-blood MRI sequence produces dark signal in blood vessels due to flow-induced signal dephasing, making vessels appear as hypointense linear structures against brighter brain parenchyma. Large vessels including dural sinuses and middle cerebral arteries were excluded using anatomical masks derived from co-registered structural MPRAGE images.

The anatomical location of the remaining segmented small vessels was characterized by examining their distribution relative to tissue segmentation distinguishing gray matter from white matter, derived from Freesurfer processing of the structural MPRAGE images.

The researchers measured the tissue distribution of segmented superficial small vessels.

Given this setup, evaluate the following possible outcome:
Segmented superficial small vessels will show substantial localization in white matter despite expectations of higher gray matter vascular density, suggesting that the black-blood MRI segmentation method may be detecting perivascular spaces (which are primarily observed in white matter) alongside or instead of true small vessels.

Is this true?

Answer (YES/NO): NO